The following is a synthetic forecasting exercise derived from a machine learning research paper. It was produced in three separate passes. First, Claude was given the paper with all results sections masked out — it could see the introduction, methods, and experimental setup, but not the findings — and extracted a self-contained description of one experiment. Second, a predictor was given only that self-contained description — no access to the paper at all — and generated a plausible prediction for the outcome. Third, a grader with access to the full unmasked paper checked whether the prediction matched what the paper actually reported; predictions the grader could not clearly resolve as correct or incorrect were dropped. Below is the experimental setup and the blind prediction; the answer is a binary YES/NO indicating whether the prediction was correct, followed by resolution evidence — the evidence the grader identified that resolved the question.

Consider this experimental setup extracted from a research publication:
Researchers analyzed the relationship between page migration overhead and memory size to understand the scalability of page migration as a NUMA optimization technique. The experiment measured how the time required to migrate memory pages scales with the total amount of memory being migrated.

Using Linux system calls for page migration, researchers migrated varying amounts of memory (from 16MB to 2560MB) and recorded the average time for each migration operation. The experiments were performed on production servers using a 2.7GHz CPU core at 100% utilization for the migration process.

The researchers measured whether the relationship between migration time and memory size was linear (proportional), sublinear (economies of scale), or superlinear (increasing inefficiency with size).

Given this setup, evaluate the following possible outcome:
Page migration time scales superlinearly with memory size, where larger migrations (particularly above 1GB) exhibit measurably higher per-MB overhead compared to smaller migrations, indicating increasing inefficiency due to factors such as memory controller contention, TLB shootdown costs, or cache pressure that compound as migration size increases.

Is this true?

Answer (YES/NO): NO